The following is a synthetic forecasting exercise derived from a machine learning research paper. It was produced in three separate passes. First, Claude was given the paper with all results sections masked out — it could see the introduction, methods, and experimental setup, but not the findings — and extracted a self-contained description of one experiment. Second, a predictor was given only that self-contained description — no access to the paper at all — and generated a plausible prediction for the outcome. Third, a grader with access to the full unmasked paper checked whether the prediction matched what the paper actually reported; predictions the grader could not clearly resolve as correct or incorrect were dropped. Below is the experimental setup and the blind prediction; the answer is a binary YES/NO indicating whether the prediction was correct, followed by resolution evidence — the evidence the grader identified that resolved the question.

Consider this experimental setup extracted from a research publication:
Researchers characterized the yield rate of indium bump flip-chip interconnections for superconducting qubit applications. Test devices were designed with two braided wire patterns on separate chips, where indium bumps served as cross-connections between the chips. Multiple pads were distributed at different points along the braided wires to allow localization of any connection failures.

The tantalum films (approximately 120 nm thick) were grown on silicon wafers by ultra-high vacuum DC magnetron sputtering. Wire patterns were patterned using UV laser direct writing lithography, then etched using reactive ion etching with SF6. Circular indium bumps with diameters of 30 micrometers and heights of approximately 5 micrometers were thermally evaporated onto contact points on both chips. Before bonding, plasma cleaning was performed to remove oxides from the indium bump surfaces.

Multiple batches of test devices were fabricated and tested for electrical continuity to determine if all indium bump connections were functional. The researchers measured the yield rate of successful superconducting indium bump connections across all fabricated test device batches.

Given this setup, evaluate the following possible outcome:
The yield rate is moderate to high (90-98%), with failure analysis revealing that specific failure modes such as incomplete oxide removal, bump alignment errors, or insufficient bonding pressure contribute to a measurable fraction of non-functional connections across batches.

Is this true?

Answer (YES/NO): NO